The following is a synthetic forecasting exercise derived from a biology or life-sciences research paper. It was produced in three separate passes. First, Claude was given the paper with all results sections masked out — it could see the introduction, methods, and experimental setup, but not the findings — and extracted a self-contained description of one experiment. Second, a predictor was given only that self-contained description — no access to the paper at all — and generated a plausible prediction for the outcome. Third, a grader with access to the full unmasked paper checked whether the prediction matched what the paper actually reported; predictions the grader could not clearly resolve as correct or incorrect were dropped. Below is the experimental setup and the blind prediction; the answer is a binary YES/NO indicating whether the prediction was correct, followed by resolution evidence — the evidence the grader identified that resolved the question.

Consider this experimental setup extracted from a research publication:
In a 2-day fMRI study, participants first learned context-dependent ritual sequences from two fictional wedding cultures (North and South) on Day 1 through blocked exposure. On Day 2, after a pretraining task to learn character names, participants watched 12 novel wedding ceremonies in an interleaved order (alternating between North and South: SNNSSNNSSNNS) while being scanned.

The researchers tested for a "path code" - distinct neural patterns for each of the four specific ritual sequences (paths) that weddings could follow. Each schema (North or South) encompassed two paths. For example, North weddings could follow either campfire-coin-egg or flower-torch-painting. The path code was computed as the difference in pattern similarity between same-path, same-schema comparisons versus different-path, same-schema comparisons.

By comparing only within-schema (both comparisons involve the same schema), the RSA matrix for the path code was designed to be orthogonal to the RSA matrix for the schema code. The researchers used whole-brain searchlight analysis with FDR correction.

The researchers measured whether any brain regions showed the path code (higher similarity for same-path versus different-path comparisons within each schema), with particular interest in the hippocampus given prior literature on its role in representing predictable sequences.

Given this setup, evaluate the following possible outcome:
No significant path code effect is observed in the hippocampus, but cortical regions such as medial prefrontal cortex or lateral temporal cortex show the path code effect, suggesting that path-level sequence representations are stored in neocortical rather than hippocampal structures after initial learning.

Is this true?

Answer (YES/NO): NO